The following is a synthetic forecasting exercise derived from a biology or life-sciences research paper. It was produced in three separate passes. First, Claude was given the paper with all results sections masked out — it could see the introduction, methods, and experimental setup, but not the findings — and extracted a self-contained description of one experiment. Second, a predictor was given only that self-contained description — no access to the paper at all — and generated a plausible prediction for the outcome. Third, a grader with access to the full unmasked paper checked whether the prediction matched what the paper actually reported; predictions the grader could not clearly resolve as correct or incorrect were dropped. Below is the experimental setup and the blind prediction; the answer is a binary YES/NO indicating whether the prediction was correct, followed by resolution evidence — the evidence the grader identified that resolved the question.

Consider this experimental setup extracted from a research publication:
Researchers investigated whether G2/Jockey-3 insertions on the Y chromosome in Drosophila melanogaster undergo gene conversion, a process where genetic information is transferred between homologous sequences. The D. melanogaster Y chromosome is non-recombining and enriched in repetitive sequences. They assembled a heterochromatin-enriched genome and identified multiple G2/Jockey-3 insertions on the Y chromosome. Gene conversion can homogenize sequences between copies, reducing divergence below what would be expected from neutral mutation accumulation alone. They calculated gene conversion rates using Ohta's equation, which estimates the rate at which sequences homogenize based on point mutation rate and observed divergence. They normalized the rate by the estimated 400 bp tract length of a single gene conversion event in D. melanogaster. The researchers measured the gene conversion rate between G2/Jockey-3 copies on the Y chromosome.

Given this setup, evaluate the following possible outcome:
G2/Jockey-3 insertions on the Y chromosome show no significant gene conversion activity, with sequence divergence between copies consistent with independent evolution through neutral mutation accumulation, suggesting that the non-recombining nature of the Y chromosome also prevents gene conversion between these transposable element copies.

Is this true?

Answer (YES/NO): NO